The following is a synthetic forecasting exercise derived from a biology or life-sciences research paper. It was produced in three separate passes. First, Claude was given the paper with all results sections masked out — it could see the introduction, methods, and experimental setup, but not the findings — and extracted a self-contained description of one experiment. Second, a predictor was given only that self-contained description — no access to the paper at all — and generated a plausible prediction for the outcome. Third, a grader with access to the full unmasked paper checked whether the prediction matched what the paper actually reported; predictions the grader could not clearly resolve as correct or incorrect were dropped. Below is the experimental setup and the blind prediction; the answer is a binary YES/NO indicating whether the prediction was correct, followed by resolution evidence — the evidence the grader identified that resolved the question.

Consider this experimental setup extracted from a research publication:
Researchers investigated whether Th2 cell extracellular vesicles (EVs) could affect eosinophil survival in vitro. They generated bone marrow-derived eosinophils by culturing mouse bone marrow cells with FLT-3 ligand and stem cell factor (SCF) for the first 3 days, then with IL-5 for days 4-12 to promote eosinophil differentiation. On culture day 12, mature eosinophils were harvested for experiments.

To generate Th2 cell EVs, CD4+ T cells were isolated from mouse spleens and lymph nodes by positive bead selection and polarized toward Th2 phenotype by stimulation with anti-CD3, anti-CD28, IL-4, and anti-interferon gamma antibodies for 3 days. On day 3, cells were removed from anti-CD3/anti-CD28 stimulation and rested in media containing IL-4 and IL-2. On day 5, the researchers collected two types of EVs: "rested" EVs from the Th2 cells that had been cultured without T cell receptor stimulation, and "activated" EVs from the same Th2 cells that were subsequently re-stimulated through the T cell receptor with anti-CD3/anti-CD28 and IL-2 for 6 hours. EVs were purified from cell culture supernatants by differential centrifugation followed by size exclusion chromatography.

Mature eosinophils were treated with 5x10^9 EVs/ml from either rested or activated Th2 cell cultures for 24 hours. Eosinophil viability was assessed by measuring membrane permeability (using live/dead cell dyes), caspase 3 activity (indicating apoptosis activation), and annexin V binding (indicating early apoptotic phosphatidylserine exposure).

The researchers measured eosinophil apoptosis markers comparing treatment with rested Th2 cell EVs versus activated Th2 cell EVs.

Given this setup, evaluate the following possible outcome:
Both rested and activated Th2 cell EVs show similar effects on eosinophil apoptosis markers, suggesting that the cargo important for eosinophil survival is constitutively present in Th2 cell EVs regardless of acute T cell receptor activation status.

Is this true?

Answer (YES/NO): NO